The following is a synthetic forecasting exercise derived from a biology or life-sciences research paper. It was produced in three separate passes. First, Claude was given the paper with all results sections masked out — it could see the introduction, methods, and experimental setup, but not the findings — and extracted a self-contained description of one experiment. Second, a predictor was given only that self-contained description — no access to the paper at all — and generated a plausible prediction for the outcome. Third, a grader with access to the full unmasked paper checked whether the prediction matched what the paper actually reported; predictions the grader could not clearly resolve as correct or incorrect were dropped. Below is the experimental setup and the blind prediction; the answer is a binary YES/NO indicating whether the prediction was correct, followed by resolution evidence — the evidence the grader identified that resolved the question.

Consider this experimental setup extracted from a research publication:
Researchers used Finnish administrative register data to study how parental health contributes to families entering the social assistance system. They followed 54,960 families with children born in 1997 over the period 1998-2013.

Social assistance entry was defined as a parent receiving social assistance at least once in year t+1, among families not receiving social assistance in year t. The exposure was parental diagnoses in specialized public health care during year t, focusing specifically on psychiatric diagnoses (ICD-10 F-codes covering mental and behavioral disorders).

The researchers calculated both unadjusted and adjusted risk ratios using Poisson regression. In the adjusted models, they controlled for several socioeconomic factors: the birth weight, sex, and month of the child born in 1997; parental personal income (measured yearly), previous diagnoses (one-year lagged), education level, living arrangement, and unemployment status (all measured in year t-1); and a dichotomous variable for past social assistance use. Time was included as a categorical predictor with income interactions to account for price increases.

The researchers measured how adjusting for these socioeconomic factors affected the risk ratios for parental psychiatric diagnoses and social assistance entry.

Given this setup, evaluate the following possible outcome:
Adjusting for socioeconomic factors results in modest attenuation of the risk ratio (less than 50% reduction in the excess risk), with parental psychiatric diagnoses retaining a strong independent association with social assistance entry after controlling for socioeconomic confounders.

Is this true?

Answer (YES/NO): YES